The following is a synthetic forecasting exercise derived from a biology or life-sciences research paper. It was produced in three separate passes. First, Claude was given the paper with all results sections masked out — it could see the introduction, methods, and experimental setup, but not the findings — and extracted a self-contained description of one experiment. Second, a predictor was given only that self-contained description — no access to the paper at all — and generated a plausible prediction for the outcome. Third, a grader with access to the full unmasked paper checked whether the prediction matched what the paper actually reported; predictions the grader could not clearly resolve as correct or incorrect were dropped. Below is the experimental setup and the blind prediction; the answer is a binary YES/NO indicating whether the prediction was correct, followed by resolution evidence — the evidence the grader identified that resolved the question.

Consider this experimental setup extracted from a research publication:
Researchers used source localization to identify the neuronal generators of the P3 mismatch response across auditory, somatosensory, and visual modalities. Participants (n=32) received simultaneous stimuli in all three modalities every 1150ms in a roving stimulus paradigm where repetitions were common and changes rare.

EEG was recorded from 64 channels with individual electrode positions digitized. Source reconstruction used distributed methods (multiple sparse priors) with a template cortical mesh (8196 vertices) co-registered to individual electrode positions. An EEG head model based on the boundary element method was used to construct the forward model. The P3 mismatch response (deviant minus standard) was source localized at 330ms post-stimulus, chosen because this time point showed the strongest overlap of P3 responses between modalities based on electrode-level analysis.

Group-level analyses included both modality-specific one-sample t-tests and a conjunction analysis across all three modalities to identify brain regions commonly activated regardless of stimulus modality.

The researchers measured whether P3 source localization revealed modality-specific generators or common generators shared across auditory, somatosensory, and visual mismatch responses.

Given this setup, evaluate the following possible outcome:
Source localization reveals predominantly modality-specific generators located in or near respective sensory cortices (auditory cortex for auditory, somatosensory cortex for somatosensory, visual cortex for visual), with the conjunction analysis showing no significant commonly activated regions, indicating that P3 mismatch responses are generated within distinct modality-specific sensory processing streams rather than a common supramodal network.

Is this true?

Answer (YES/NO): NO